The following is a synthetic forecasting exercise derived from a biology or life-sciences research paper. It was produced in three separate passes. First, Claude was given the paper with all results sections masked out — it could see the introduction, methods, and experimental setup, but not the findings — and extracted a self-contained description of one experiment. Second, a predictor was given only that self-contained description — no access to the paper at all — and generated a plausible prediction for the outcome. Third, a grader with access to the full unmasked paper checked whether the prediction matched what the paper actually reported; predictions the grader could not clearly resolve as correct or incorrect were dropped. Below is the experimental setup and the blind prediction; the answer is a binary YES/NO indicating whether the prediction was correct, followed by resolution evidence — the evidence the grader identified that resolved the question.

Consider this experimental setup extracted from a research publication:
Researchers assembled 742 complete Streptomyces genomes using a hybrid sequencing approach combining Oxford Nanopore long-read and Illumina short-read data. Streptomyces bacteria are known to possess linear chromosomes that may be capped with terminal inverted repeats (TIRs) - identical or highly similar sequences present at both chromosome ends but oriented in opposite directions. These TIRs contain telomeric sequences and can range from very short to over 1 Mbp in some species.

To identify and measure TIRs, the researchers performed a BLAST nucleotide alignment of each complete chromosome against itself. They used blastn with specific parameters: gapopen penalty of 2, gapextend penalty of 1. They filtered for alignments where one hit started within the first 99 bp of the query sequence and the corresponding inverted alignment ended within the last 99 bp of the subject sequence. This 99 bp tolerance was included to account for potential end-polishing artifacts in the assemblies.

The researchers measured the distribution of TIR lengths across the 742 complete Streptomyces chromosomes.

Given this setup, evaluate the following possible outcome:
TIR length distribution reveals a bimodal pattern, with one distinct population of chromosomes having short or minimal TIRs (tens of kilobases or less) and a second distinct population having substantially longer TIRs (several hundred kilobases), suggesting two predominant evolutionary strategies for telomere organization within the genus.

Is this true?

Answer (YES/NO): NO